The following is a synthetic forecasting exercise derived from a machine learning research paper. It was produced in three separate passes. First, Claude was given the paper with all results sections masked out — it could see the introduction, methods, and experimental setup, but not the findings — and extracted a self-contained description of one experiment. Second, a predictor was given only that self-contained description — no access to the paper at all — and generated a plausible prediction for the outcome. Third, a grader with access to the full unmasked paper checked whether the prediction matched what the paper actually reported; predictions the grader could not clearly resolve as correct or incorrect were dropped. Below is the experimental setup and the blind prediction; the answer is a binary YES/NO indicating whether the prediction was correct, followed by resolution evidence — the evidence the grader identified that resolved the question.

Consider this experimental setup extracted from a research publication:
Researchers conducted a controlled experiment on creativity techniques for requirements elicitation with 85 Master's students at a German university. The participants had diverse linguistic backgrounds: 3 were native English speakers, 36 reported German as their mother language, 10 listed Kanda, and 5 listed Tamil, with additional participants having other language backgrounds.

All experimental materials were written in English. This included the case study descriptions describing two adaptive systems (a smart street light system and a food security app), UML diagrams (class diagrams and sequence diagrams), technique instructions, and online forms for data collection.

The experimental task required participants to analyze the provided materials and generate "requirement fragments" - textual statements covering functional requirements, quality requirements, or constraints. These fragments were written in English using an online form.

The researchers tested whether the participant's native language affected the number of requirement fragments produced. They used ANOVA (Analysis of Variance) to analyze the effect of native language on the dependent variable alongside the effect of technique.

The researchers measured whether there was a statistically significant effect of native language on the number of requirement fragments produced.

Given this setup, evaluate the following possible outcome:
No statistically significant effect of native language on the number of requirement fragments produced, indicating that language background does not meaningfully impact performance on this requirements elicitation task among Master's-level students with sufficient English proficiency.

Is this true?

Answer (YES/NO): YES